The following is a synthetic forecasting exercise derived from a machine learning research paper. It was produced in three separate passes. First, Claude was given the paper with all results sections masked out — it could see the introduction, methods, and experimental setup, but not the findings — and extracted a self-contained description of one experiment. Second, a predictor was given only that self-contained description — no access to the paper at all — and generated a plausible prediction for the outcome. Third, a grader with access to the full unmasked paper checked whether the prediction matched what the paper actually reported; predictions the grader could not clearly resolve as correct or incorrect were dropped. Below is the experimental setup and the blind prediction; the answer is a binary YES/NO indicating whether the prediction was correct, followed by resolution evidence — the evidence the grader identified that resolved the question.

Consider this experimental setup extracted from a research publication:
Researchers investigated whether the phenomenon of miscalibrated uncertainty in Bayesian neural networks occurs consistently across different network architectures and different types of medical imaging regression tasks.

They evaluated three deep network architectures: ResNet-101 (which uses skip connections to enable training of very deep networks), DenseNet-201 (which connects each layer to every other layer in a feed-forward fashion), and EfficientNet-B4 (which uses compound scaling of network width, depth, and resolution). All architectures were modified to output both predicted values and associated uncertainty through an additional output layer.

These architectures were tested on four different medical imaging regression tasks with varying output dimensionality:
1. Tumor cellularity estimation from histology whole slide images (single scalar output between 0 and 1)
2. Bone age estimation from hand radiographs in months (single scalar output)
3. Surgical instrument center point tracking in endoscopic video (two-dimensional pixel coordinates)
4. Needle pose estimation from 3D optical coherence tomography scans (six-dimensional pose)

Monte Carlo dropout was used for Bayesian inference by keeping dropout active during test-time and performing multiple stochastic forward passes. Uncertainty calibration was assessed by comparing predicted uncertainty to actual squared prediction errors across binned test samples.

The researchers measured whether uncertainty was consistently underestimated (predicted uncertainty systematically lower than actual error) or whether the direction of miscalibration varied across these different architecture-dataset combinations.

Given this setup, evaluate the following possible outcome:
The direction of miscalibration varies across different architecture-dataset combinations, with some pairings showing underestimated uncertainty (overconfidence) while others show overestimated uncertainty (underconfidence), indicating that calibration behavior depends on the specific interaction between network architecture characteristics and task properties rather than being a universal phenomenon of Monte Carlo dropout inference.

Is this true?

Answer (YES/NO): NO